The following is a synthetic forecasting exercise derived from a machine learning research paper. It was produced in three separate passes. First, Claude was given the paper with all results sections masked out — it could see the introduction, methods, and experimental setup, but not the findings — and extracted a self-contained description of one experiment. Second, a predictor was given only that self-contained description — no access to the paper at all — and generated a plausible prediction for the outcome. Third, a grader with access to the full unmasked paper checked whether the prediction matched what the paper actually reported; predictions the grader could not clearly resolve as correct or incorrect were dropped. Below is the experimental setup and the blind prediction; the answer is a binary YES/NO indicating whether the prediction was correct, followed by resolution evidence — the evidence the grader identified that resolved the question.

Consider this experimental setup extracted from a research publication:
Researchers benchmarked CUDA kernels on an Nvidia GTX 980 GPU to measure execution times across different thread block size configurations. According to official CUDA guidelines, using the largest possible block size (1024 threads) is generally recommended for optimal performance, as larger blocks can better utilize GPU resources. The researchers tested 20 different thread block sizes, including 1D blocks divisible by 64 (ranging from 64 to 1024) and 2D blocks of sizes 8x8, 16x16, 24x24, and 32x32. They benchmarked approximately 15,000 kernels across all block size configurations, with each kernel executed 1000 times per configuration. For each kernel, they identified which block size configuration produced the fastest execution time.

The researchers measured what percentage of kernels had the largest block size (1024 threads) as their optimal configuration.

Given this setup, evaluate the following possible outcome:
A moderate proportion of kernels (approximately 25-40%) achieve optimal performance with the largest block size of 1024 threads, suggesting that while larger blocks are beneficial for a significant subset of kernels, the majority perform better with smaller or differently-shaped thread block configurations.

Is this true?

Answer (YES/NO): NO